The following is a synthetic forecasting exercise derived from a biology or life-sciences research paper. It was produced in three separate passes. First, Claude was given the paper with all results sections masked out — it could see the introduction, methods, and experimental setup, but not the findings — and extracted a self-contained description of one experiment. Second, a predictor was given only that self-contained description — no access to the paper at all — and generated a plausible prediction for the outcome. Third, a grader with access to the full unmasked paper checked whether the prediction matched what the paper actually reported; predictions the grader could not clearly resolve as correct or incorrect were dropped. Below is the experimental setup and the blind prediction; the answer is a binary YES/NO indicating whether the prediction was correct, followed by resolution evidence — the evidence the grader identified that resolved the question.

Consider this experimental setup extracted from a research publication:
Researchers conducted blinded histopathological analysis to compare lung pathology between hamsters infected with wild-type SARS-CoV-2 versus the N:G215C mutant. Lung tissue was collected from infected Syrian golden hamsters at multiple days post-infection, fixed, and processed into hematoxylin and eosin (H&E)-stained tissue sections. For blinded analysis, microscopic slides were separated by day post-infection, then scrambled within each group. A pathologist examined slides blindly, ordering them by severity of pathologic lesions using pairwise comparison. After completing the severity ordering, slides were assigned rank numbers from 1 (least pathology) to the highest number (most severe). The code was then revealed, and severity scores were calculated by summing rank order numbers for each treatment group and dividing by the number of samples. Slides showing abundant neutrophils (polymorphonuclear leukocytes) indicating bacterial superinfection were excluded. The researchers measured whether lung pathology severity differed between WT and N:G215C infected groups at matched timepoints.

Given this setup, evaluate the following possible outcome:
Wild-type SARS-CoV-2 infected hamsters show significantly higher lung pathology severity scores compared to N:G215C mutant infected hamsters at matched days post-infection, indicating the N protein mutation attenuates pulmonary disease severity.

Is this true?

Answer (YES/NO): NO